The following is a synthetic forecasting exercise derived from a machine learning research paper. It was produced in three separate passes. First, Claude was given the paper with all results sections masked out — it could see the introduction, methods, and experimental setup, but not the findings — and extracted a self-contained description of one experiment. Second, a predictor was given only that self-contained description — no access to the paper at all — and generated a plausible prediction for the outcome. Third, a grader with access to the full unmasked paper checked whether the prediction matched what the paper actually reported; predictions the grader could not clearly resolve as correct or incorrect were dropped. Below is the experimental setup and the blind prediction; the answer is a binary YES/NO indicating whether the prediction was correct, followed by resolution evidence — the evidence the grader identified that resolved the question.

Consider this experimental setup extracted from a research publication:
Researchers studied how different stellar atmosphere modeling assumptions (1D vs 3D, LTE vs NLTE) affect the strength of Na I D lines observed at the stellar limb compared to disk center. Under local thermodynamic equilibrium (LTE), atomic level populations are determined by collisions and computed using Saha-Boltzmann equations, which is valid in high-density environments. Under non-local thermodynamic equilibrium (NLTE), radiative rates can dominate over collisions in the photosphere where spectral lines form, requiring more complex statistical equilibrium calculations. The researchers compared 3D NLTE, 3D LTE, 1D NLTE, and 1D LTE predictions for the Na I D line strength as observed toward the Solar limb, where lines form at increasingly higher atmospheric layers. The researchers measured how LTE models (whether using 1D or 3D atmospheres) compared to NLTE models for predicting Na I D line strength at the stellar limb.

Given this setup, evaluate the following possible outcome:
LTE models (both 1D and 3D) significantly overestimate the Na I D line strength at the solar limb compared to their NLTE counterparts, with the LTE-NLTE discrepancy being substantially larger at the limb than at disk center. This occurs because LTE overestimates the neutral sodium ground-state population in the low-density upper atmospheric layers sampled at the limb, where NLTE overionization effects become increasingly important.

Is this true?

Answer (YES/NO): NO